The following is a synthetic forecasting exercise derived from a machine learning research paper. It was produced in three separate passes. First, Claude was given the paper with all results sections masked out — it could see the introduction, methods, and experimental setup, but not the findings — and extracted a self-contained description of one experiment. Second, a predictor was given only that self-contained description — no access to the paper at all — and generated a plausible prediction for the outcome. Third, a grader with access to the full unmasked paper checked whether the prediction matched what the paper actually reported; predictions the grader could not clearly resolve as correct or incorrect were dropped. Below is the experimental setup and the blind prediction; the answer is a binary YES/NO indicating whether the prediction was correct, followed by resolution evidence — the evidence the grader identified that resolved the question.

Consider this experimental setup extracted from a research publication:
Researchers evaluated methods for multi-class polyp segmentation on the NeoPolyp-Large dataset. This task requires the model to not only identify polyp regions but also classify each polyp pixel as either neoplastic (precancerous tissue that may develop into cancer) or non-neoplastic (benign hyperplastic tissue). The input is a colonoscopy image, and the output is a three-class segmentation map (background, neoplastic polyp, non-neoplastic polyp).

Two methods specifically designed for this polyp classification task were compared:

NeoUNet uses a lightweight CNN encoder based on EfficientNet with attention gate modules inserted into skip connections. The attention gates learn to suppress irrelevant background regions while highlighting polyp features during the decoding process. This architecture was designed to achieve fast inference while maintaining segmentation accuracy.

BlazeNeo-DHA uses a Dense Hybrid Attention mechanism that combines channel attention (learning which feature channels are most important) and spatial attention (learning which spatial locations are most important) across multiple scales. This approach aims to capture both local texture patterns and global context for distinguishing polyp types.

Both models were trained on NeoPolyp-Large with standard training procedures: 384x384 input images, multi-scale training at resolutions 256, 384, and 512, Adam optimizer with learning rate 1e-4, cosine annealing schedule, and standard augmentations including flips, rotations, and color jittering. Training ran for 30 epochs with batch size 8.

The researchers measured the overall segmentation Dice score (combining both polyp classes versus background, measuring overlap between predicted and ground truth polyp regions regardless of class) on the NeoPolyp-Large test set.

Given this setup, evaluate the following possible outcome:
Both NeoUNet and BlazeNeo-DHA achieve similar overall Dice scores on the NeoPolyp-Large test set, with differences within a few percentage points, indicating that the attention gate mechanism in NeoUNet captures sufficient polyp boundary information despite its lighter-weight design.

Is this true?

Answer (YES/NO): YES